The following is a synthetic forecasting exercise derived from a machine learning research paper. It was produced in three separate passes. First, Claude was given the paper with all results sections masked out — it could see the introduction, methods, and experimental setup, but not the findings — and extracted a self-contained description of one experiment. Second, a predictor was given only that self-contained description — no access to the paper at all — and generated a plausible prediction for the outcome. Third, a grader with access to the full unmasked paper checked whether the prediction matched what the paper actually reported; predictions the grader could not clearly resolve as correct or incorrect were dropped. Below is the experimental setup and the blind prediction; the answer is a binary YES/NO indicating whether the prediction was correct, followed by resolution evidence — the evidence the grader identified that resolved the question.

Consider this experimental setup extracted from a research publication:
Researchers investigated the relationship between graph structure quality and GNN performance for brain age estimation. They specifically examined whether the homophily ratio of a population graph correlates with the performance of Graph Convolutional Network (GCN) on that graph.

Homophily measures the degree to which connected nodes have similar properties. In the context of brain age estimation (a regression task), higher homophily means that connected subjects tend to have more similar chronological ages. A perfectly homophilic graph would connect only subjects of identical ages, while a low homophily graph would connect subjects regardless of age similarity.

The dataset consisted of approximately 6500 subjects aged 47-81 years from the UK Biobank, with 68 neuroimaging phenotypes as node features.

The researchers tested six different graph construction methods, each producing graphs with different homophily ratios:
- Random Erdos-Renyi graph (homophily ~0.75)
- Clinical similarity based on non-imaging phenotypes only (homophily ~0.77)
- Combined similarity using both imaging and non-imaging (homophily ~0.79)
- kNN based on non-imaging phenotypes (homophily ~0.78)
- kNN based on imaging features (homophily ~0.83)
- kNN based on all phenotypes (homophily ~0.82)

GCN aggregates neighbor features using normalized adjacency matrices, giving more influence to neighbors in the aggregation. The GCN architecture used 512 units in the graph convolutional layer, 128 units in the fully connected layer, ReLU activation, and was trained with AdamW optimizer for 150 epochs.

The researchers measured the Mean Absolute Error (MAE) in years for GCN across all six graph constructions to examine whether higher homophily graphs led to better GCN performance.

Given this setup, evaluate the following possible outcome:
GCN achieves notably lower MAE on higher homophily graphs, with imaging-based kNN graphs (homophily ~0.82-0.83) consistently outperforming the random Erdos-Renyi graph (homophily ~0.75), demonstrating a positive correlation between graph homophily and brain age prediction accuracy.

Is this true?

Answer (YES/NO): YES